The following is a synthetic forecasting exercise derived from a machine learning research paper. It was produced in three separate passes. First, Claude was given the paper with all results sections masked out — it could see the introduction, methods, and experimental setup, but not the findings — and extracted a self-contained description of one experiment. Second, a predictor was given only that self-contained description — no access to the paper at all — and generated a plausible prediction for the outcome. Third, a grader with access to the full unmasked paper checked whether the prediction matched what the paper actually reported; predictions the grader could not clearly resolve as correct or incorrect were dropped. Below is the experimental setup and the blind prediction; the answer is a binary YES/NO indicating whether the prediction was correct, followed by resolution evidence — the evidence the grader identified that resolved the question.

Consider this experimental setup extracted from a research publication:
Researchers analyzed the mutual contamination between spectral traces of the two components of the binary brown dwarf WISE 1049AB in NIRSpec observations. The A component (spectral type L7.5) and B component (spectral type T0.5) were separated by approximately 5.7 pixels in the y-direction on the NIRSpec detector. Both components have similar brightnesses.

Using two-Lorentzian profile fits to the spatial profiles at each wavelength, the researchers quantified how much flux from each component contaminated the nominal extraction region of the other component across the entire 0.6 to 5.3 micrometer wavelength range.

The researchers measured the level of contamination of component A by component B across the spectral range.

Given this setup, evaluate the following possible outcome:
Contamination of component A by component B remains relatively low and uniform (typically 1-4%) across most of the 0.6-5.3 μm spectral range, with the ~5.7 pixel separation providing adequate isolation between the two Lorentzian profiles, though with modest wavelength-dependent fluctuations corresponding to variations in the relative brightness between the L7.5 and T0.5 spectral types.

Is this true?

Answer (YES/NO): YES